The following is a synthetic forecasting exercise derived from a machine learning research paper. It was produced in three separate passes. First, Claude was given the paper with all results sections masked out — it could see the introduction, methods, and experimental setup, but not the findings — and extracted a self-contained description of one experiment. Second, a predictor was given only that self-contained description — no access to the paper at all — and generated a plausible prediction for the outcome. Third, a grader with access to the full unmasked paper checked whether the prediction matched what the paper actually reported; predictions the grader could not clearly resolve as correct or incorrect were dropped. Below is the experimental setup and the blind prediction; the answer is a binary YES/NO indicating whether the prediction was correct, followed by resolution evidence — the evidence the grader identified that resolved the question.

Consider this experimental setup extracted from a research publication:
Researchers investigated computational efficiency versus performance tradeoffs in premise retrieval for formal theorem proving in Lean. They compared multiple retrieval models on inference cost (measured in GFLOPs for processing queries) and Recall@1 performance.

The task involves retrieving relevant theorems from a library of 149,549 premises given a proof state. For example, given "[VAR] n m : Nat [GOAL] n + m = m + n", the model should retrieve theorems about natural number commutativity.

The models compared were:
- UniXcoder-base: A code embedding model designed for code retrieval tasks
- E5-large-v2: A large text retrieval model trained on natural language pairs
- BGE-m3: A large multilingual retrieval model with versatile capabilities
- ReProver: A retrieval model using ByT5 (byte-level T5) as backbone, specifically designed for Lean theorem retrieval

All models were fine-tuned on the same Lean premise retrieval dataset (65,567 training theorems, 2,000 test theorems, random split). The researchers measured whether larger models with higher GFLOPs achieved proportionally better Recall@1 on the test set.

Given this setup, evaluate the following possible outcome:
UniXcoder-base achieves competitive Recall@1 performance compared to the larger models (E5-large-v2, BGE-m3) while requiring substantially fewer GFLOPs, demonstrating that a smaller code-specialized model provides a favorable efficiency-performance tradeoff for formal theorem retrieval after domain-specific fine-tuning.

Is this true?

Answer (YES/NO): NO